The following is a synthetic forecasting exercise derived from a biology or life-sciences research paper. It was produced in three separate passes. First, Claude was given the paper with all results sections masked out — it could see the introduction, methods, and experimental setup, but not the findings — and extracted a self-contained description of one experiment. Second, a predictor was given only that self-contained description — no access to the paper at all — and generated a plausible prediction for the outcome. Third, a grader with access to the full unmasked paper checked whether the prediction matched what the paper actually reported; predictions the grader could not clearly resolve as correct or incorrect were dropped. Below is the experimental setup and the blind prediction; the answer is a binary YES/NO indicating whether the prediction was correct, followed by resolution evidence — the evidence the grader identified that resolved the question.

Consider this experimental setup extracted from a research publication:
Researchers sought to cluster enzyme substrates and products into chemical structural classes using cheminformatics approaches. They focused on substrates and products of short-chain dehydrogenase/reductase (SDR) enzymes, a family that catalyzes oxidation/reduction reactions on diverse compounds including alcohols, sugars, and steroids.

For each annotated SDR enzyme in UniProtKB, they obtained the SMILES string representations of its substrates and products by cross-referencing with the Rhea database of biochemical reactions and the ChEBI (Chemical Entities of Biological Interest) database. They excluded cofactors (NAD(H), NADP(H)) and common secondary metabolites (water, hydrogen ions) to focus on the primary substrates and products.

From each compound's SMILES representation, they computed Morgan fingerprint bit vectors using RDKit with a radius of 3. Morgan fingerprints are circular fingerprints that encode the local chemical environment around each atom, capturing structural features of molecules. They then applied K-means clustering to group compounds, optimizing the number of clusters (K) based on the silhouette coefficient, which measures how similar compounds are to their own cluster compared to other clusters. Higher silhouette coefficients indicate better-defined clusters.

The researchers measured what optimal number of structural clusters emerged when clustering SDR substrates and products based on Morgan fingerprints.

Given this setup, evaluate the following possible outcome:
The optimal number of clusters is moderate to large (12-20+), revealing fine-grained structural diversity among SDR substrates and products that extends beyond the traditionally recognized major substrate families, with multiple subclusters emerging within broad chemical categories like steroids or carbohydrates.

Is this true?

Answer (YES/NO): NO